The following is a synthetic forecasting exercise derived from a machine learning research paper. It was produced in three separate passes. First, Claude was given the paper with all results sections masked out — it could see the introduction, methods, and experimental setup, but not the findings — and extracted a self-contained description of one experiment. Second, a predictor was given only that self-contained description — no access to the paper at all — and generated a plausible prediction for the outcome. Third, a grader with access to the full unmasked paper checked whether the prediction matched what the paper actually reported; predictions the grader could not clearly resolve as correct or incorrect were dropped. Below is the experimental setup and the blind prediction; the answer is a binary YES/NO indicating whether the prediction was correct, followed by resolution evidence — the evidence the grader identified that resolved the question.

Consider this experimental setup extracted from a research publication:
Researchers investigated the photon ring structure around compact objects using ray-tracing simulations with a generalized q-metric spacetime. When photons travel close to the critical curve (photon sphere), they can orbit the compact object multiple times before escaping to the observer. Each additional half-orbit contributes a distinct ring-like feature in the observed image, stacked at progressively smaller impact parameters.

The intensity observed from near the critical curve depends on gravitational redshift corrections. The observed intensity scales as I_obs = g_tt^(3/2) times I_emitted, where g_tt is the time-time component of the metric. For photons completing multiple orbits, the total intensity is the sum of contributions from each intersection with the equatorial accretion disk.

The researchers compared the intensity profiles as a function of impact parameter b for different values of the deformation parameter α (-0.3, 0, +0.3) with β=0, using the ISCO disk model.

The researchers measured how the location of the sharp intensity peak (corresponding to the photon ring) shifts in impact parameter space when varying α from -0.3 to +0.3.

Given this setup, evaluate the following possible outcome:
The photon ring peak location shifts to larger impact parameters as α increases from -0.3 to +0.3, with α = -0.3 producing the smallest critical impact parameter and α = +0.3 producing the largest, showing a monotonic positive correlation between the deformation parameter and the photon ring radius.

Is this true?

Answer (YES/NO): YES